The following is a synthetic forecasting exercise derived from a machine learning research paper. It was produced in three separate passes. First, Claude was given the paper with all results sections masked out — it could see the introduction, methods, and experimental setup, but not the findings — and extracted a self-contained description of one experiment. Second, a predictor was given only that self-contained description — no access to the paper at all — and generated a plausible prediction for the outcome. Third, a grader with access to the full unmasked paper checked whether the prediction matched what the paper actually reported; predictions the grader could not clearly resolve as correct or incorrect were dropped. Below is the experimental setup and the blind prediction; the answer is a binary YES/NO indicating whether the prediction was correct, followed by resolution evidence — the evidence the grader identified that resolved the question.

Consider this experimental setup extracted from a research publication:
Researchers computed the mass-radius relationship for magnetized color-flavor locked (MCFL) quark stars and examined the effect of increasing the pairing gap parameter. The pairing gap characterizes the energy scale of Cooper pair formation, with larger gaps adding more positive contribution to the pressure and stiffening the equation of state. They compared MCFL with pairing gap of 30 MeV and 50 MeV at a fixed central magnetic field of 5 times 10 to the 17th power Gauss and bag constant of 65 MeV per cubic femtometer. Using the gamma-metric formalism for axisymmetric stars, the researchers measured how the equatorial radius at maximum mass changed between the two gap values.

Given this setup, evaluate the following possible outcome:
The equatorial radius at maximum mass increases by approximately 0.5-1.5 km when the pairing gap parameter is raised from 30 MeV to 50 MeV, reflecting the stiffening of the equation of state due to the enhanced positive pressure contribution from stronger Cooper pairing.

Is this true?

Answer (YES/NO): NO